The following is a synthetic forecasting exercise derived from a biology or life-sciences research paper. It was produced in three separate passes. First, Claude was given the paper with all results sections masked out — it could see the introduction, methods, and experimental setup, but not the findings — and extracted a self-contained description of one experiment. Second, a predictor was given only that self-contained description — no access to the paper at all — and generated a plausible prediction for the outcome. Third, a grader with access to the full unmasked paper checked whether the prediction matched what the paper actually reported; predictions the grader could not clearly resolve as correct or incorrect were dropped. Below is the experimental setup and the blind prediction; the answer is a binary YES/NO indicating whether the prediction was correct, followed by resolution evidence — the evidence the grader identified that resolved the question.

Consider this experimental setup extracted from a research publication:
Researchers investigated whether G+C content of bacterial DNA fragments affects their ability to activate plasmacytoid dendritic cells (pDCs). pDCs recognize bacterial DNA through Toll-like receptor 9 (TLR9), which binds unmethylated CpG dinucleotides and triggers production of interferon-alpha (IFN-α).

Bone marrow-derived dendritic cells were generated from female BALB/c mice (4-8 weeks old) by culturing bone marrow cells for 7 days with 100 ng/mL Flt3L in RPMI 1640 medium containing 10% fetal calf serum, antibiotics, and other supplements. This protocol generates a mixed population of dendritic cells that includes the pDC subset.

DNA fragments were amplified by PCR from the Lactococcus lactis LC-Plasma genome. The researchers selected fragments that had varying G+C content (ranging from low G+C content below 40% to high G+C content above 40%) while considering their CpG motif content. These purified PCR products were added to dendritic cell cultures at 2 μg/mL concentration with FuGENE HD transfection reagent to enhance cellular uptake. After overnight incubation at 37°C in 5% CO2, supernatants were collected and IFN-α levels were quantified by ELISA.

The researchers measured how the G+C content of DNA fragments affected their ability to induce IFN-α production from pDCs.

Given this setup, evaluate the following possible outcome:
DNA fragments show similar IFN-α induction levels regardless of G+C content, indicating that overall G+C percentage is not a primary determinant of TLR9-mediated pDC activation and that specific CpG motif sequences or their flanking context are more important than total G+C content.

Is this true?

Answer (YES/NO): NO